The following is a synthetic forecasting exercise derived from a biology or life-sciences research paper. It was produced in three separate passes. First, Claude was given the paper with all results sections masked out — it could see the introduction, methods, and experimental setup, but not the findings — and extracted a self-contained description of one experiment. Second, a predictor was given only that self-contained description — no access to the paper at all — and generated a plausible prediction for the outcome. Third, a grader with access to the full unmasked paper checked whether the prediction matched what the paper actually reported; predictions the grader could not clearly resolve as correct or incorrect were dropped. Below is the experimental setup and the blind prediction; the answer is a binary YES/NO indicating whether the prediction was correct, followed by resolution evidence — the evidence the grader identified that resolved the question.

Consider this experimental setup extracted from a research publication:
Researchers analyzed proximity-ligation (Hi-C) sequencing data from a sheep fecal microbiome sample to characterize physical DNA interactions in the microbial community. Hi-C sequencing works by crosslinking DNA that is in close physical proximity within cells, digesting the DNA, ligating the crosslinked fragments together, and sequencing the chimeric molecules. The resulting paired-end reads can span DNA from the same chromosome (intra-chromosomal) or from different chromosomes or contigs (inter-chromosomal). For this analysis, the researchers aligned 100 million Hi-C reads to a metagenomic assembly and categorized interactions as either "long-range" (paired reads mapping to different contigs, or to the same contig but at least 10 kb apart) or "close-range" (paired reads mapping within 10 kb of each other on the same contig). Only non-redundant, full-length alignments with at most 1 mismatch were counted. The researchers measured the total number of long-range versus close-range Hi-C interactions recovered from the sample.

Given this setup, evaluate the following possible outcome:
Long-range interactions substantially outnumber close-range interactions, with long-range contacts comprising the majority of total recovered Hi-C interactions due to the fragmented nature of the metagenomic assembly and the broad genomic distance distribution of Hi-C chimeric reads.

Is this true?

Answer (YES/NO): NO